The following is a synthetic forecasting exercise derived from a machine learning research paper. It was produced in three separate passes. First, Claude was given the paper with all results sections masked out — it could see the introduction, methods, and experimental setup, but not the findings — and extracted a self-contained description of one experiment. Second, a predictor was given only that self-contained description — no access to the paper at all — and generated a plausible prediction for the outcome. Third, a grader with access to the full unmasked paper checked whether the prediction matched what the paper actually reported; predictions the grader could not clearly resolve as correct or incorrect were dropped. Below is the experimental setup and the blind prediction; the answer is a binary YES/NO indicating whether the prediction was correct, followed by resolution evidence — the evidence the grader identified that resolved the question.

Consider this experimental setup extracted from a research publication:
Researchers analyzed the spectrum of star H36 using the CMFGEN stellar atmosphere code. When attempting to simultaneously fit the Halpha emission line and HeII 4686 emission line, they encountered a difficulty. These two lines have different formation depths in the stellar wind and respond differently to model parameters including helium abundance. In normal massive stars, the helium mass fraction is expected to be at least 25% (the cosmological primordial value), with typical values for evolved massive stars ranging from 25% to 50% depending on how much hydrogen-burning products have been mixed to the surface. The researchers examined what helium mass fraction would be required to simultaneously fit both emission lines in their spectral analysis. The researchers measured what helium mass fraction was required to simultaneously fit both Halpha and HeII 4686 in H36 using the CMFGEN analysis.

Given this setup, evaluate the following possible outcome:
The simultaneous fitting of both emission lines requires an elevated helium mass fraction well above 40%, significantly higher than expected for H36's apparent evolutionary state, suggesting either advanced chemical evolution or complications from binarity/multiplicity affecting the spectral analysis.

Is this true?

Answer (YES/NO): NO